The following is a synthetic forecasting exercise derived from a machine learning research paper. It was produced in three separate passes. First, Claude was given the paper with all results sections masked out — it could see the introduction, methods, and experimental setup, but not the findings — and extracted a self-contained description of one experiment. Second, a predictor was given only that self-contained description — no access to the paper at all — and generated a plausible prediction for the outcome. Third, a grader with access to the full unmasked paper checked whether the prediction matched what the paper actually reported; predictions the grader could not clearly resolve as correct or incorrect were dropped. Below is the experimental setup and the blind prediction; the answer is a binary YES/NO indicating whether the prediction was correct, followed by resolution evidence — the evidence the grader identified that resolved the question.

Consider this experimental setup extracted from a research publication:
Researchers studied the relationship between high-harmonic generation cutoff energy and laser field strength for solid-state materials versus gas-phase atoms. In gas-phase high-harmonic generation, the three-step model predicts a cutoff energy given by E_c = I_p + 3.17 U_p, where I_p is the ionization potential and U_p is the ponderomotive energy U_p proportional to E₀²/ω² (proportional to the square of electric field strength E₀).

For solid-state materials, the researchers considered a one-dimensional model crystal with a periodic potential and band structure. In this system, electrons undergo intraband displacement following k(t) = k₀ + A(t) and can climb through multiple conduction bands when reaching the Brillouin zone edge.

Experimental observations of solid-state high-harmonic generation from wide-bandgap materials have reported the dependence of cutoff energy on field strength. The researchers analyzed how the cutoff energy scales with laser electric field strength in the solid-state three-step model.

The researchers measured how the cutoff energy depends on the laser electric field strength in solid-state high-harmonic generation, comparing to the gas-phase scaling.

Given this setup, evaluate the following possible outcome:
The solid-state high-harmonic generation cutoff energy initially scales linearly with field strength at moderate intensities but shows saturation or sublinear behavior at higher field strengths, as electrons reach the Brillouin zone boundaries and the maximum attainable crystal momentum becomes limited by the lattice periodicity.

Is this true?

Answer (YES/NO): NO